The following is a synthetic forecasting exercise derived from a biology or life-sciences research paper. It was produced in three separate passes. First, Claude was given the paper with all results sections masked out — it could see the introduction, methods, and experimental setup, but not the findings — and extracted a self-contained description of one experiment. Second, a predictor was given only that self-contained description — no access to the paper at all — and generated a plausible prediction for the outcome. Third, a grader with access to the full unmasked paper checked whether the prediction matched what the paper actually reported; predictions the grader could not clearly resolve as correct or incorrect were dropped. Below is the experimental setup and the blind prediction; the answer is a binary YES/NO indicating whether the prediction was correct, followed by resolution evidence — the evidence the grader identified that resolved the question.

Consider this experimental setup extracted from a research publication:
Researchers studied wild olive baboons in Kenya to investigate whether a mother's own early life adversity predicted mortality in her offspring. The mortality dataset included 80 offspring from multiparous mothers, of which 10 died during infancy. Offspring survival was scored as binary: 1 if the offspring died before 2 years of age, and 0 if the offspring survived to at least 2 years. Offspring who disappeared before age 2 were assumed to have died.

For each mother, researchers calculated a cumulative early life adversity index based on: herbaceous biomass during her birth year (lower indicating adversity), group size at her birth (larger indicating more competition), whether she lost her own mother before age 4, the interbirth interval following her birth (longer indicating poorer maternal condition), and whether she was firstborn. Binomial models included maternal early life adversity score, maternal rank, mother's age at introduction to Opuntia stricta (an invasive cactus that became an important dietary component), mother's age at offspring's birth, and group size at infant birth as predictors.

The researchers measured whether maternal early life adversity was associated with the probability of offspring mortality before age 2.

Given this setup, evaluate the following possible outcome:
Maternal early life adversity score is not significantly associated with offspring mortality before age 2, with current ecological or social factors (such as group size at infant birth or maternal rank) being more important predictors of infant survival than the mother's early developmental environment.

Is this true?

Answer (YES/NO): NO